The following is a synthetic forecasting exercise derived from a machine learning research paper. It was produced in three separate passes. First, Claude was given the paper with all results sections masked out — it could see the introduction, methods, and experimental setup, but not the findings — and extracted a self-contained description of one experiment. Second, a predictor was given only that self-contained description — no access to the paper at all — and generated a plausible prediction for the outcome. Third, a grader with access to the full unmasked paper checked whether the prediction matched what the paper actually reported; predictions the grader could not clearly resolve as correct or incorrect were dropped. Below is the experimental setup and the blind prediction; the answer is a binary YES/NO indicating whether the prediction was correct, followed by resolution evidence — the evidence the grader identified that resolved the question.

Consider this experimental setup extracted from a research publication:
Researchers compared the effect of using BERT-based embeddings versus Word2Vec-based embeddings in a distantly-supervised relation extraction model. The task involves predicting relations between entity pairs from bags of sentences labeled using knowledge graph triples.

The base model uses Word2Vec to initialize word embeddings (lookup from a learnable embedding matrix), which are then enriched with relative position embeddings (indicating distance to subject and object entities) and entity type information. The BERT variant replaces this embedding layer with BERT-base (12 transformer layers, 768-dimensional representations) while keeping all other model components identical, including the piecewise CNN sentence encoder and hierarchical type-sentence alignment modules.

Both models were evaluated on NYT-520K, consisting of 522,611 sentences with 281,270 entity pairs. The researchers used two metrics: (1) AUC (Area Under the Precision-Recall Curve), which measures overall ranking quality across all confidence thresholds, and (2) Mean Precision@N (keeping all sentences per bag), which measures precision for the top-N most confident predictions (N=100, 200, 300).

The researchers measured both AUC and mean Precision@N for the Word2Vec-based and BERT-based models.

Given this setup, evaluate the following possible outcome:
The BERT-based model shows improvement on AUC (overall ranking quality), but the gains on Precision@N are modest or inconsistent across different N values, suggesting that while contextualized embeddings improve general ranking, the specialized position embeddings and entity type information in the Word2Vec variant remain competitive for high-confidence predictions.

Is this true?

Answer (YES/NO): NO